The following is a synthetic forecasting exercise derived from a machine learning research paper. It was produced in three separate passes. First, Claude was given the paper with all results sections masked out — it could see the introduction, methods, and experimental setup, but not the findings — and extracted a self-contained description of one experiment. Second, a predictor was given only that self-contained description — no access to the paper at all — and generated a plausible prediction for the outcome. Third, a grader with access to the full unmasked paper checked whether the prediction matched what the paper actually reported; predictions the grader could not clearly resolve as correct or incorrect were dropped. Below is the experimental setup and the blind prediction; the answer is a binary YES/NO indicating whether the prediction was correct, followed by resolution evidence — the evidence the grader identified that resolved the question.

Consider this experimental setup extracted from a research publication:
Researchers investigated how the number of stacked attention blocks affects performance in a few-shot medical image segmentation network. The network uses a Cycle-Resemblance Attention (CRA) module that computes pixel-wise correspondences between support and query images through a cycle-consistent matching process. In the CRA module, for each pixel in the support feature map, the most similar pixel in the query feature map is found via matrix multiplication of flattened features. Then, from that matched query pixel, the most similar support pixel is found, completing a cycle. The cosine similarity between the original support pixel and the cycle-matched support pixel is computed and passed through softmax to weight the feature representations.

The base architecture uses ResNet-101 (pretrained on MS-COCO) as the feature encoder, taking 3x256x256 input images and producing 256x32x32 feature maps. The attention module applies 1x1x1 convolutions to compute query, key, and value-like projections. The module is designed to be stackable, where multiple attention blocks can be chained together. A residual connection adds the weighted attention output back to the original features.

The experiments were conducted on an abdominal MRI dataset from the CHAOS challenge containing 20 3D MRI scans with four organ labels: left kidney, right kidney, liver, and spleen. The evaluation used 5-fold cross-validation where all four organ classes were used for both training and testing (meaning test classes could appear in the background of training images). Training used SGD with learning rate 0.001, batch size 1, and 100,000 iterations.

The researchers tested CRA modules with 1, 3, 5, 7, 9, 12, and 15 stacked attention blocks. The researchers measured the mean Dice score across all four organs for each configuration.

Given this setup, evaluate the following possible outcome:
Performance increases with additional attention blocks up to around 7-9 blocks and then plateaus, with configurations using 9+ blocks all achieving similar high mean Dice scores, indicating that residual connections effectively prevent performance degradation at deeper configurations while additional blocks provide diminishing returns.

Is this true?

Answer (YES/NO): NO